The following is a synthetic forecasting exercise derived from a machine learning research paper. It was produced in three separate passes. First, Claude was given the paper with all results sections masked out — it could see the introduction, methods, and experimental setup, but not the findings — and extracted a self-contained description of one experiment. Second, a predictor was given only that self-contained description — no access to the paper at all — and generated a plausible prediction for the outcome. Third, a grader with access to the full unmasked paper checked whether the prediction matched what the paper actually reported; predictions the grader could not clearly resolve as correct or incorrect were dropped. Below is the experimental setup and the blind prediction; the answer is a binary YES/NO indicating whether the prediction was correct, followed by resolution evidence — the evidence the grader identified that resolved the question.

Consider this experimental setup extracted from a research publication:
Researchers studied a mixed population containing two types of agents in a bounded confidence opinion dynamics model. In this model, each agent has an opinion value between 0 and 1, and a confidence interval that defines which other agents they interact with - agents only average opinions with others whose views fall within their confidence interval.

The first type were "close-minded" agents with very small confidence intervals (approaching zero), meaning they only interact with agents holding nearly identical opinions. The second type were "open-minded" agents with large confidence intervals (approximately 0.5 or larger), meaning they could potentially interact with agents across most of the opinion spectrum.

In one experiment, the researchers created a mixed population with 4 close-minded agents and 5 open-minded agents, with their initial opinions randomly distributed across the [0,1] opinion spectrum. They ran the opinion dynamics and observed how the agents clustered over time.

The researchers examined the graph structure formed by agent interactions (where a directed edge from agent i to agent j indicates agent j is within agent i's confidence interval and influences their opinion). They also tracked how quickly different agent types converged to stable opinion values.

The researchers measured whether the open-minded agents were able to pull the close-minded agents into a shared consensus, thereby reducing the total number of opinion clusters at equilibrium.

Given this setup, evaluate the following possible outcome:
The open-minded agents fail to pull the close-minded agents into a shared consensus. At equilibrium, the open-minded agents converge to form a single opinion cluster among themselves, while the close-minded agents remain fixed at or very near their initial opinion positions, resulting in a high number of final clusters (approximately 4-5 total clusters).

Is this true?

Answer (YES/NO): YES